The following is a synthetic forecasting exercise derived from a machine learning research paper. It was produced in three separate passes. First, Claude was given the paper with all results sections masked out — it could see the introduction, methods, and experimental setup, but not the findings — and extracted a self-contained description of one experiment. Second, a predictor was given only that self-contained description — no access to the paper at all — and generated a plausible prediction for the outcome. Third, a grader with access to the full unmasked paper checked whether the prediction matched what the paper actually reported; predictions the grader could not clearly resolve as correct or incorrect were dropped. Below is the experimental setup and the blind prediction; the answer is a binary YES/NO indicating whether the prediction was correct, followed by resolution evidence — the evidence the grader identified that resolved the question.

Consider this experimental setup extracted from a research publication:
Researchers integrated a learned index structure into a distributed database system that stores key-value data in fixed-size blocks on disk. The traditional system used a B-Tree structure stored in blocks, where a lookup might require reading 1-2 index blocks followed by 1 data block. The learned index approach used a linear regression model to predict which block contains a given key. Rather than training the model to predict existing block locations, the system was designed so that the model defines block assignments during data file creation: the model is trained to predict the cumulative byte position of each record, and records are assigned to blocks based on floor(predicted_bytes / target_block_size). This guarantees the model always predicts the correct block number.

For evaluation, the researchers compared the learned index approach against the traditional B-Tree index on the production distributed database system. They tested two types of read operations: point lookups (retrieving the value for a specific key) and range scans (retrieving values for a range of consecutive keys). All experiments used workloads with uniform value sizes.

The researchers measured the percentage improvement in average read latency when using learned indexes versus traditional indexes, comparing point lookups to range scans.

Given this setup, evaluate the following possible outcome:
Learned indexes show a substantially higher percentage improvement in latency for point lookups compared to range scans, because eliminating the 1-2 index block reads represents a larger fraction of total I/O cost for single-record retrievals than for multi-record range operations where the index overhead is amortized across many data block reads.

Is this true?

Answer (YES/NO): YES